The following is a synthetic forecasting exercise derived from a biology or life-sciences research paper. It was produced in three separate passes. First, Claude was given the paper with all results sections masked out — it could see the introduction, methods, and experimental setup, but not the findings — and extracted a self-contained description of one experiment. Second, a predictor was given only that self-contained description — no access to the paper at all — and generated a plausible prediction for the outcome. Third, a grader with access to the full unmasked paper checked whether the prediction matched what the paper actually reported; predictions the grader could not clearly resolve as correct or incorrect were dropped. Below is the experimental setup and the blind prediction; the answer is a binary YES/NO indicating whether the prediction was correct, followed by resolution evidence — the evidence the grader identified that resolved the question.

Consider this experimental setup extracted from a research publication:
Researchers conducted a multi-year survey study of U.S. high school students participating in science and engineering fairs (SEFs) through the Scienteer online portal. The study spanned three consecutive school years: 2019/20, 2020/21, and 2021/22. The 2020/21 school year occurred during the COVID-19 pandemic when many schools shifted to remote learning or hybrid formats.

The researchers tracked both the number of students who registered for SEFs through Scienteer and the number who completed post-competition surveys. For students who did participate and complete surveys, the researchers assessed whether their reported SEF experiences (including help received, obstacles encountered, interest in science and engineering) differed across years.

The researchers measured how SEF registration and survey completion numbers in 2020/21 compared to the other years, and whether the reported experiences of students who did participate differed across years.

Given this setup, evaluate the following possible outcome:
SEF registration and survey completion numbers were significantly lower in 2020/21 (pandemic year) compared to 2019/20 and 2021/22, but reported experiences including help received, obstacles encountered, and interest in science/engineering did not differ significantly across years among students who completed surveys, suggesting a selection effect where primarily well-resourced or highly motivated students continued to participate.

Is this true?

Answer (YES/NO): NO